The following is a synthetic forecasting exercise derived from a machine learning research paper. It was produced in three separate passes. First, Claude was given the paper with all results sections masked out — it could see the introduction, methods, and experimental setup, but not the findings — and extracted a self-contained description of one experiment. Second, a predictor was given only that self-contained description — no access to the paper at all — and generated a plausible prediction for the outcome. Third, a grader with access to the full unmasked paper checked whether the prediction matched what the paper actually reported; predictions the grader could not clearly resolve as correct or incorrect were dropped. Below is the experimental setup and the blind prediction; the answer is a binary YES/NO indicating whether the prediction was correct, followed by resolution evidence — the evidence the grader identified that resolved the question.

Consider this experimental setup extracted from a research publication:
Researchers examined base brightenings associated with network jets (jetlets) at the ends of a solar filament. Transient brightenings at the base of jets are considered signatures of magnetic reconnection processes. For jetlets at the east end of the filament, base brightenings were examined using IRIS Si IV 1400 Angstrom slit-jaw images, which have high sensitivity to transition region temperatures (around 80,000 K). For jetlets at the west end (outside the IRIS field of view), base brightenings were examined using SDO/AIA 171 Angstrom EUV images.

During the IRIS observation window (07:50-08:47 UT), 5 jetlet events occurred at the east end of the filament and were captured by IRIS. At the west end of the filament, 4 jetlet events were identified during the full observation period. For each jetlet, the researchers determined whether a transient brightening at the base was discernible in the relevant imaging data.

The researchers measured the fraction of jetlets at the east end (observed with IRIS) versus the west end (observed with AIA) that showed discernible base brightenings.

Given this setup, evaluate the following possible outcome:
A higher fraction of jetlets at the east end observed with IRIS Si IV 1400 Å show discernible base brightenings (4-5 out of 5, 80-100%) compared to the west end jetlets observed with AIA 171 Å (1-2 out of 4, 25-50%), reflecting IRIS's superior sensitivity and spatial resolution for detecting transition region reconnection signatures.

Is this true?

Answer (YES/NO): YES